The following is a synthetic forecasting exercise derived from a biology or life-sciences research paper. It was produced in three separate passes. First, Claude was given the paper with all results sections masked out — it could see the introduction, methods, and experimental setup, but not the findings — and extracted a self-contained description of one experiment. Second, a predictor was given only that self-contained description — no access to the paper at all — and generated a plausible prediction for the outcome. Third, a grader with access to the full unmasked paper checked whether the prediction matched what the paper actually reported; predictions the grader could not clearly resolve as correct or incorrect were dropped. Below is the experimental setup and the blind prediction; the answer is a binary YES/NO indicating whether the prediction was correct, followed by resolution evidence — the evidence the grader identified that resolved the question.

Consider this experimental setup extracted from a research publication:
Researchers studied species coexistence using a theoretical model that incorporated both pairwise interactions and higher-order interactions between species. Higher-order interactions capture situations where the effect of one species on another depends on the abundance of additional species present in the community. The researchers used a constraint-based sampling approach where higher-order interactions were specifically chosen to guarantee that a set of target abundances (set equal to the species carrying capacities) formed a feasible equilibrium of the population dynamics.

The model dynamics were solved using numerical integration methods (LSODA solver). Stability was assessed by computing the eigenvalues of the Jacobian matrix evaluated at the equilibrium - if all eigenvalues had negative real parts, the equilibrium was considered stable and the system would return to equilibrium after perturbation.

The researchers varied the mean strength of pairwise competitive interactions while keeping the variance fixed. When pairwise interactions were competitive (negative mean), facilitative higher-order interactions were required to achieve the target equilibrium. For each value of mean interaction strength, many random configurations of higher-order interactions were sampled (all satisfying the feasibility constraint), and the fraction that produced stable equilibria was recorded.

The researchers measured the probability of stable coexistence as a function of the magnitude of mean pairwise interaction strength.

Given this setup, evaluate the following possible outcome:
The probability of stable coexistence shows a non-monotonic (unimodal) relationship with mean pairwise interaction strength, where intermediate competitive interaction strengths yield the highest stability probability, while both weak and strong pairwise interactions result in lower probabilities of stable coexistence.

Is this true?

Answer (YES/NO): NO